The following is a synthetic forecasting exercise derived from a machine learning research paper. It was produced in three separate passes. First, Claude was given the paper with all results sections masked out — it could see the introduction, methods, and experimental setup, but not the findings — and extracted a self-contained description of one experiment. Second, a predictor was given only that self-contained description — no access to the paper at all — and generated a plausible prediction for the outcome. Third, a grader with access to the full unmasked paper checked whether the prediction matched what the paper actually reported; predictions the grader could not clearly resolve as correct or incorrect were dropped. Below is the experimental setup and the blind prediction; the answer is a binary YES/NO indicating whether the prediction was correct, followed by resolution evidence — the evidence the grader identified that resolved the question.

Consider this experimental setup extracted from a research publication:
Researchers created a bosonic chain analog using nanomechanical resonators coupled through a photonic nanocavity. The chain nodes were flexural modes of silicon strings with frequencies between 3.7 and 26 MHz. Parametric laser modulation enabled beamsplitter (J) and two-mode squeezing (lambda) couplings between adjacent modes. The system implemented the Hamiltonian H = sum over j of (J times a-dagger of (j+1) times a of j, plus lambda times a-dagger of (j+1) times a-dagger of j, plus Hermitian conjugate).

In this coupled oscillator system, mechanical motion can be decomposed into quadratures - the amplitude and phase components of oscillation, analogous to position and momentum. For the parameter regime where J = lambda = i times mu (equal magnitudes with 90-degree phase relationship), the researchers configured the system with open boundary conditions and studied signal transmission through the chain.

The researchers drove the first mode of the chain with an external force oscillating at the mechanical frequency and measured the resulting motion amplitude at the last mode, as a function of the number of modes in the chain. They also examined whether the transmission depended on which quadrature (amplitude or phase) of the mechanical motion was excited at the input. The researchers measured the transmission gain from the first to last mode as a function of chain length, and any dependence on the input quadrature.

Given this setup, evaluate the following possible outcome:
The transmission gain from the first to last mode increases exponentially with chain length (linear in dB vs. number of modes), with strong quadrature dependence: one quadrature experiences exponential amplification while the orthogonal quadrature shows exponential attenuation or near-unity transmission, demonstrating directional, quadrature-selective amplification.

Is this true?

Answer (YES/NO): YES